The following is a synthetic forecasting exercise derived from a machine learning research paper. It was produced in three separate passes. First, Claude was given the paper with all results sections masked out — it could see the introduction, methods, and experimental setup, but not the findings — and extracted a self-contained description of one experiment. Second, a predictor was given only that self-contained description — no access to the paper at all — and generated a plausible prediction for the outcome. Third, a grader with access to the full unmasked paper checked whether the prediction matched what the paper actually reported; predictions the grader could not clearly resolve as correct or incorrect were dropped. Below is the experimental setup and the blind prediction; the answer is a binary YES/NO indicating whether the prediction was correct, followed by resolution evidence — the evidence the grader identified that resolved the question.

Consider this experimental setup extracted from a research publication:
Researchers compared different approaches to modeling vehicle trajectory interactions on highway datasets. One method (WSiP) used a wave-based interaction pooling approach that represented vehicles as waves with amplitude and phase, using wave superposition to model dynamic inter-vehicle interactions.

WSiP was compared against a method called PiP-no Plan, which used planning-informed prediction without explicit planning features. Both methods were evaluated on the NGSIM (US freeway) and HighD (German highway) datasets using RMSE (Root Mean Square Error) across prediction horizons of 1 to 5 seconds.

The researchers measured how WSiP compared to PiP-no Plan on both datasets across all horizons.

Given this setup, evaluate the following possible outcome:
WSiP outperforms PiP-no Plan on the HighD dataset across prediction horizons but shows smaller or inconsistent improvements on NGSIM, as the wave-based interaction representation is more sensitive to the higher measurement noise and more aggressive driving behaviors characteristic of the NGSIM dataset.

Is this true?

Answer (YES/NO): YES